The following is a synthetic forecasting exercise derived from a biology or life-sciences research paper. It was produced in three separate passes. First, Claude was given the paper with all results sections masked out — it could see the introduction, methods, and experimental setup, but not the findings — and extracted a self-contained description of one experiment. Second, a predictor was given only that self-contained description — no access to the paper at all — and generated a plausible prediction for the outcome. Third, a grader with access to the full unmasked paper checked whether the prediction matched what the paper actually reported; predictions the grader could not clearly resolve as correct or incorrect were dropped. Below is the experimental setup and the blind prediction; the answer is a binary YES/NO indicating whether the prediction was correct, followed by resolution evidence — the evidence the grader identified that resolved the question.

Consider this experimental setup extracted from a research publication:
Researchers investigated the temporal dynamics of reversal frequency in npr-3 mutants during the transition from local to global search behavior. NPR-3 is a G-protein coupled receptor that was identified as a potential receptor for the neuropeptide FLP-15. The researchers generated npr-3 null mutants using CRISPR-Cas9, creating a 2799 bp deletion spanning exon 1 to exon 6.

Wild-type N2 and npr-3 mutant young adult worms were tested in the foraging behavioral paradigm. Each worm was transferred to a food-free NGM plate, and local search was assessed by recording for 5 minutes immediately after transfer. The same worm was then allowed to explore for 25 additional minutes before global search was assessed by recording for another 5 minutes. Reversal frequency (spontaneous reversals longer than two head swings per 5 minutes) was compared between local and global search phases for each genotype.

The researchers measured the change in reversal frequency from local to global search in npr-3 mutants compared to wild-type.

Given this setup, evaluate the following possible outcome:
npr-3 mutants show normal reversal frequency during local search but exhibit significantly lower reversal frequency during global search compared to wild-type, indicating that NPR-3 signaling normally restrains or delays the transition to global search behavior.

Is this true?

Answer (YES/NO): NO